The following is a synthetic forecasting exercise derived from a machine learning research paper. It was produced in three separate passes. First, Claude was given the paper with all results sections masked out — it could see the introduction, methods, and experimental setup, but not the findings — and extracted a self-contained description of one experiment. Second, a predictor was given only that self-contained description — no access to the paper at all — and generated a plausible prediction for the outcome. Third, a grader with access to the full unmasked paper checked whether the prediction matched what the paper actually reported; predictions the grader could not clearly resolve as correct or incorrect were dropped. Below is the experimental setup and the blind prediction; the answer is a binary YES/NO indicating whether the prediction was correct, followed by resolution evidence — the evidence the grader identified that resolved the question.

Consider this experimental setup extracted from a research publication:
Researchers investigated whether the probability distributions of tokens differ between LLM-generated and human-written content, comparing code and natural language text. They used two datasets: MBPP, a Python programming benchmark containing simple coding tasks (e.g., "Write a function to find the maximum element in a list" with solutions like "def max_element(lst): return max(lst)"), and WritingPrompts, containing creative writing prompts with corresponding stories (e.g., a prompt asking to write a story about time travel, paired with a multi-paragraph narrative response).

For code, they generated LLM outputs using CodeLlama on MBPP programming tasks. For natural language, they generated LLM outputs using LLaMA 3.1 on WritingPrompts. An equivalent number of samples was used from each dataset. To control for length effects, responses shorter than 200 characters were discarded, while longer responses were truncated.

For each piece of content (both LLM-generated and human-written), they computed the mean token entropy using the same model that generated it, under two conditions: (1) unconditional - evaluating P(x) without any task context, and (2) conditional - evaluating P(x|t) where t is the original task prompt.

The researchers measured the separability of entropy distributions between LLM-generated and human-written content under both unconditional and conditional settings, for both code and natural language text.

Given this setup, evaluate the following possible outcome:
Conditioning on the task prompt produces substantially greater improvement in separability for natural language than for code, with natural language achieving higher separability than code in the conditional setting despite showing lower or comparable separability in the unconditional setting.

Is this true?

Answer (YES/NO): NO